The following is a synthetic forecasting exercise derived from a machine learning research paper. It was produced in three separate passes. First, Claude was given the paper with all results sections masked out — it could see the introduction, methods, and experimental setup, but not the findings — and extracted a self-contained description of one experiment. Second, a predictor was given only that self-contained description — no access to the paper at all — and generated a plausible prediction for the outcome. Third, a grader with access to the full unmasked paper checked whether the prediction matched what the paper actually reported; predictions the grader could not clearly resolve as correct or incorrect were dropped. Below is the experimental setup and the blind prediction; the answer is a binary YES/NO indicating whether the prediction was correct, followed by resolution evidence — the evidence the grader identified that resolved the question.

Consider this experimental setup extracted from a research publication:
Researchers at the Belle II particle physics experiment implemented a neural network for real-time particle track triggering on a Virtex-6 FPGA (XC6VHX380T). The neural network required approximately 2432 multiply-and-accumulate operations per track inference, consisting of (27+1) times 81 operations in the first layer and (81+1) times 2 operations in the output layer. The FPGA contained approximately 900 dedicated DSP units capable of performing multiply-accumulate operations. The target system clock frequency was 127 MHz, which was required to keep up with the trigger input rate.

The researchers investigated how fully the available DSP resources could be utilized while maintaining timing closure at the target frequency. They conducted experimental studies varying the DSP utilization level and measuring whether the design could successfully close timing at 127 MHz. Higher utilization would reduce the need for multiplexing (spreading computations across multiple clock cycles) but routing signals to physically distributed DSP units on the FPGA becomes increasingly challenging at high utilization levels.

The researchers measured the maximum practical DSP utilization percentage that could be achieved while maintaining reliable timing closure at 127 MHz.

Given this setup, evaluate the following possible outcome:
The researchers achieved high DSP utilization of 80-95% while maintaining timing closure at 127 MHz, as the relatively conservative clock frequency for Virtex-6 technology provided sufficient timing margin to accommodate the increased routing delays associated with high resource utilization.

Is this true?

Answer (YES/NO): NO